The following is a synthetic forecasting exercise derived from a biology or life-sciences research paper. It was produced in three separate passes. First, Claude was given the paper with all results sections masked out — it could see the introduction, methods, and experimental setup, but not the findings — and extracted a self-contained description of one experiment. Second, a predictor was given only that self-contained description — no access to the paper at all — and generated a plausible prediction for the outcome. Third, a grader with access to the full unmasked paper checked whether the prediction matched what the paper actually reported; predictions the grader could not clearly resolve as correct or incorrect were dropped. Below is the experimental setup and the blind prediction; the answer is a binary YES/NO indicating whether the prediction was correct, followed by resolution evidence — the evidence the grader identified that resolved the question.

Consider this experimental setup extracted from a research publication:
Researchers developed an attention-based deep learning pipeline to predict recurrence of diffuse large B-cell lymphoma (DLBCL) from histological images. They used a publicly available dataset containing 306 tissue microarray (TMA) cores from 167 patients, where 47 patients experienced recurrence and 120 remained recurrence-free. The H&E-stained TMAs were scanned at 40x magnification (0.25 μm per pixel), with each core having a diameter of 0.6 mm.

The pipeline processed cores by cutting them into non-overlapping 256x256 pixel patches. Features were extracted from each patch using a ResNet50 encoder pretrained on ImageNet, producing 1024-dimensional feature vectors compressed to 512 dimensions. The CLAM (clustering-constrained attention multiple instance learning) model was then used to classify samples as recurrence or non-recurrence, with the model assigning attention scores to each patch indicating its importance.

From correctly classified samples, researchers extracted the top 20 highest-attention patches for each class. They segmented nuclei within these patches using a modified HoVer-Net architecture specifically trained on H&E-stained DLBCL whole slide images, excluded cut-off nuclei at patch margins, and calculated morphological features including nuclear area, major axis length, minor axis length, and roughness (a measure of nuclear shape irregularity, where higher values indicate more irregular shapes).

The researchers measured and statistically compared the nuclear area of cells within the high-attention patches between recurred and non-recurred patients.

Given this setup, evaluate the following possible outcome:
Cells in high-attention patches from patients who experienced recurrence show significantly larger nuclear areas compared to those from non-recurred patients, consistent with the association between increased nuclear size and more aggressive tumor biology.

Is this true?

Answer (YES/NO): YES